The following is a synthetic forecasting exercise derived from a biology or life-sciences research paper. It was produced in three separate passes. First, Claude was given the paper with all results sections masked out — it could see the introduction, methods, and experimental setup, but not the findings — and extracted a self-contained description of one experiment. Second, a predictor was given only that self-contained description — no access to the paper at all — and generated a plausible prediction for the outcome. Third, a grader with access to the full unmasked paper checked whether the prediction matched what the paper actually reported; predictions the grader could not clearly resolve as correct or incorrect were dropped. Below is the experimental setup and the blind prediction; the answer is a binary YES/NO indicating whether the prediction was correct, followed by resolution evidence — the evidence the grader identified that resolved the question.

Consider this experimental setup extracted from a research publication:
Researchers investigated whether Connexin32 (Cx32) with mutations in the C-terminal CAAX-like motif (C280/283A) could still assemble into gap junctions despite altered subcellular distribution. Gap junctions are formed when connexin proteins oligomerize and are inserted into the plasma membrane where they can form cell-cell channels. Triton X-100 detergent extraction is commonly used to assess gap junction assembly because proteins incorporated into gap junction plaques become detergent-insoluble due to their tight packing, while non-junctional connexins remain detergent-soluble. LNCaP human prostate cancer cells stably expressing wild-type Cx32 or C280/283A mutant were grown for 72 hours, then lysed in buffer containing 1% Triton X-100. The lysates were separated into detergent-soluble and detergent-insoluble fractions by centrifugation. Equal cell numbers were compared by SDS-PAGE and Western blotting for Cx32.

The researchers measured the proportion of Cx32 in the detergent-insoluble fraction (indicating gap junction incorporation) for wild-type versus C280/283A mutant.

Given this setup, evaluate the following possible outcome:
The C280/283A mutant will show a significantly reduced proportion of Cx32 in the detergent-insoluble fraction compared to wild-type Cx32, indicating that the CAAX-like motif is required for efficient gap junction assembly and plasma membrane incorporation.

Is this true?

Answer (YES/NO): YES